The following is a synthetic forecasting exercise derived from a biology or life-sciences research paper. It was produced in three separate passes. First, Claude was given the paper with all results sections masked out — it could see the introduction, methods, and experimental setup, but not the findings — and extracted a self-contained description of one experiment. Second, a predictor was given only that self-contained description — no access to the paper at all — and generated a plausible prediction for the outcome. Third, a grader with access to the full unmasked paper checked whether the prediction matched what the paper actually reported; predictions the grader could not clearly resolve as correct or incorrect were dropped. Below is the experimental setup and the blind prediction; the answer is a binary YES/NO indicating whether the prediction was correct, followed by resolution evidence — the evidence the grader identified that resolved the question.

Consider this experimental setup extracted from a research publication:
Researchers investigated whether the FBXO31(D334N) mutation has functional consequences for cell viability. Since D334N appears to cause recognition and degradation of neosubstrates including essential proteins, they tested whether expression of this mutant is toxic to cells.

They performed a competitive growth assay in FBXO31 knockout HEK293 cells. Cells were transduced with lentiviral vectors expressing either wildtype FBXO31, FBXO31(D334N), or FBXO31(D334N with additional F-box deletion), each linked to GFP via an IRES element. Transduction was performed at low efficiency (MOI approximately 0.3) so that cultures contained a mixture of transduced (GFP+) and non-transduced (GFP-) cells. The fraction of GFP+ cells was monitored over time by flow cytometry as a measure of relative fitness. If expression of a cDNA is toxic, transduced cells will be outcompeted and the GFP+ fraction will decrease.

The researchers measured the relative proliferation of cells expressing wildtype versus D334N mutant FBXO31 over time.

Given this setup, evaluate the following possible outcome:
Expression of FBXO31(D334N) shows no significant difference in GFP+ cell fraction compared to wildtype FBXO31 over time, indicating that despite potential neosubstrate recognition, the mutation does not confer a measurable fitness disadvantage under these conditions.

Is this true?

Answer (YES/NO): NO